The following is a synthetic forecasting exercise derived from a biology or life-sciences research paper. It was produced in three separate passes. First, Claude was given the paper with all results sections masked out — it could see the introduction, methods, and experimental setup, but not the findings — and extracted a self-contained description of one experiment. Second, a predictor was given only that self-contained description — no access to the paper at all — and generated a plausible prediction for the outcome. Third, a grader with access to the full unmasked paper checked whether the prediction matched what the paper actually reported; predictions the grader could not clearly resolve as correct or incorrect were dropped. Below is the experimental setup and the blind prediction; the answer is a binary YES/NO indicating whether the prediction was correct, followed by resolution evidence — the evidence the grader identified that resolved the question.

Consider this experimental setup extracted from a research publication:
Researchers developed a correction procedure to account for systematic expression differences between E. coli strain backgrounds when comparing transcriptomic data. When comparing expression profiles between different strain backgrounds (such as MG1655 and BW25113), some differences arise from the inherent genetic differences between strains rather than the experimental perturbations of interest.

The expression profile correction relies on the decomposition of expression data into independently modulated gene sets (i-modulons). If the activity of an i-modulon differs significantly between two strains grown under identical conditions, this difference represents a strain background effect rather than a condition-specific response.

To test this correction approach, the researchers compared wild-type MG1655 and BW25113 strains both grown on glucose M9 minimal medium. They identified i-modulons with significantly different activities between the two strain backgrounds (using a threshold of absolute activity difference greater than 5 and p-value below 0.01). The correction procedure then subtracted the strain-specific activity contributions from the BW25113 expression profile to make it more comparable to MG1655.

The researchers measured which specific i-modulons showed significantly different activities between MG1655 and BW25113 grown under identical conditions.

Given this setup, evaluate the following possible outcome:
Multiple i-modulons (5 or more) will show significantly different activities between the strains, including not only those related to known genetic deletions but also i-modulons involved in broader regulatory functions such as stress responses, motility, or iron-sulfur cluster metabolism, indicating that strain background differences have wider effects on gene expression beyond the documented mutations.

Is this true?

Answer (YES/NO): NO